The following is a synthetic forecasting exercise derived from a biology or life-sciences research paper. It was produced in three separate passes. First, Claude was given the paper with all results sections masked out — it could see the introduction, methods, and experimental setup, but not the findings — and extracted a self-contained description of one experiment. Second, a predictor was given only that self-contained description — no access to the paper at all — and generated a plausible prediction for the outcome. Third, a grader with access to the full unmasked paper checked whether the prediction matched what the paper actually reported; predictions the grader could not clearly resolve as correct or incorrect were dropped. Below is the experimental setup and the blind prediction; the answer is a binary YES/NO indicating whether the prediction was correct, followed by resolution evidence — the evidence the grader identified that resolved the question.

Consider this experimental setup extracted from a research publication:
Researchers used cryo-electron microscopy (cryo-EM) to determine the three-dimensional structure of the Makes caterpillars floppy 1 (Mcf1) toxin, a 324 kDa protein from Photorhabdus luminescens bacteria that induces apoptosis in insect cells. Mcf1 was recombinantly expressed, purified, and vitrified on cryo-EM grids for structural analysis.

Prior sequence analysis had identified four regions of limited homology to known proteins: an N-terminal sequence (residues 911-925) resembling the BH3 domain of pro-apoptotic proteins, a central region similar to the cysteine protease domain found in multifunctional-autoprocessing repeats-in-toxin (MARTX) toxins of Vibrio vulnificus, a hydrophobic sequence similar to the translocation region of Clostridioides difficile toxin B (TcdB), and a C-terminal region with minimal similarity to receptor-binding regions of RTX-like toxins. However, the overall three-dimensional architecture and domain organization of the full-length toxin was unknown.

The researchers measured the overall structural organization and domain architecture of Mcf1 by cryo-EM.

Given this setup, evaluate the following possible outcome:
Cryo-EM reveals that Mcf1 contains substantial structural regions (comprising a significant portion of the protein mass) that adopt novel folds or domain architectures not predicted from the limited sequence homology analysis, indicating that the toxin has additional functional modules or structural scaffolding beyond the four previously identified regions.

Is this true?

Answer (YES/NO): YES